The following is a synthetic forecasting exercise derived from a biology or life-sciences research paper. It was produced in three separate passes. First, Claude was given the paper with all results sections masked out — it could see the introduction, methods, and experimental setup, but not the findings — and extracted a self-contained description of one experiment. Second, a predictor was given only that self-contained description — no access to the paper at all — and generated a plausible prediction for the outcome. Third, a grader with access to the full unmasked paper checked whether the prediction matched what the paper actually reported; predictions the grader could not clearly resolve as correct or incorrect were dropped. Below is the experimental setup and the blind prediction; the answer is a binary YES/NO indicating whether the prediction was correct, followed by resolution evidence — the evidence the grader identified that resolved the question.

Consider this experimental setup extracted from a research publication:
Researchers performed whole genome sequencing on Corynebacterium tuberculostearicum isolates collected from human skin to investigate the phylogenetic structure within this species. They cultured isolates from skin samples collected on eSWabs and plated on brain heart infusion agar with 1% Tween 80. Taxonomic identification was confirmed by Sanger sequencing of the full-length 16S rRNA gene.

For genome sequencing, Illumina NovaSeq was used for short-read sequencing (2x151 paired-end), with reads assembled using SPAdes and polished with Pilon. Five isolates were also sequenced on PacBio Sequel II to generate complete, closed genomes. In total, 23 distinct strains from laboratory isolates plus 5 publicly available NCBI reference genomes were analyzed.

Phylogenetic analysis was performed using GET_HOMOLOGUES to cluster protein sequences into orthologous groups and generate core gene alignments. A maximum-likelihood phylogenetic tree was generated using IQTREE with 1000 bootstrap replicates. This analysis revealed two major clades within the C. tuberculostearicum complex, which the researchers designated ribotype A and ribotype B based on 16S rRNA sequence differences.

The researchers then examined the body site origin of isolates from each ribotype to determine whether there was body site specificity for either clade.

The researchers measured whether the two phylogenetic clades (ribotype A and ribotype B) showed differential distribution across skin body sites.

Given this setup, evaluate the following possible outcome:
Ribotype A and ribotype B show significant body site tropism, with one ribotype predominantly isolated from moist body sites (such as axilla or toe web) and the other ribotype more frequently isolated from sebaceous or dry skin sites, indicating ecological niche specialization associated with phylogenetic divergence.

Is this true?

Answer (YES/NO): NO